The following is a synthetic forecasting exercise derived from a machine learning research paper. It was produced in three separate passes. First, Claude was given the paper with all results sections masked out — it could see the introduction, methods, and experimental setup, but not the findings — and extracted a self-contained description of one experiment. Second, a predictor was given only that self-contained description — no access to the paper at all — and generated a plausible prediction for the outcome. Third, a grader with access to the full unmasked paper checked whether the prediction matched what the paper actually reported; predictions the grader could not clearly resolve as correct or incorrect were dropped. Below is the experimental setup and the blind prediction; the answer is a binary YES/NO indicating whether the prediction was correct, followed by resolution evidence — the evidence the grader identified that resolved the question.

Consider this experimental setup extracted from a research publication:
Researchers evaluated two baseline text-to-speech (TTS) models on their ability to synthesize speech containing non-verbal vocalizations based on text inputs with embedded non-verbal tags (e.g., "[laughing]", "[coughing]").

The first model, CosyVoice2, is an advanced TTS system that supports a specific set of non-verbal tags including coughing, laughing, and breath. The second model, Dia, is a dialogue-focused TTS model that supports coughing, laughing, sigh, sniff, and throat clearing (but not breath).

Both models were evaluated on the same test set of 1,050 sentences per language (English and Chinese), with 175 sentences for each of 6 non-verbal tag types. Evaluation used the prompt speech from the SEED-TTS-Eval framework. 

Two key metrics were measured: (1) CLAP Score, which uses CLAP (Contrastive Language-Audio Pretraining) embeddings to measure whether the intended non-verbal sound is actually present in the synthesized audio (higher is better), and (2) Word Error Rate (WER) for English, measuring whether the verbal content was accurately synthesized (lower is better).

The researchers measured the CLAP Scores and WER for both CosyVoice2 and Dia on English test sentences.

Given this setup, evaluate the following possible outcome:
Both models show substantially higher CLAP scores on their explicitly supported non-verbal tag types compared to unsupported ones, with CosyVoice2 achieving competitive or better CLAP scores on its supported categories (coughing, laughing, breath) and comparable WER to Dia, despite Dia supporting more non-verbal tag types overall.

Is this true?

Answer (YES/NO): NO